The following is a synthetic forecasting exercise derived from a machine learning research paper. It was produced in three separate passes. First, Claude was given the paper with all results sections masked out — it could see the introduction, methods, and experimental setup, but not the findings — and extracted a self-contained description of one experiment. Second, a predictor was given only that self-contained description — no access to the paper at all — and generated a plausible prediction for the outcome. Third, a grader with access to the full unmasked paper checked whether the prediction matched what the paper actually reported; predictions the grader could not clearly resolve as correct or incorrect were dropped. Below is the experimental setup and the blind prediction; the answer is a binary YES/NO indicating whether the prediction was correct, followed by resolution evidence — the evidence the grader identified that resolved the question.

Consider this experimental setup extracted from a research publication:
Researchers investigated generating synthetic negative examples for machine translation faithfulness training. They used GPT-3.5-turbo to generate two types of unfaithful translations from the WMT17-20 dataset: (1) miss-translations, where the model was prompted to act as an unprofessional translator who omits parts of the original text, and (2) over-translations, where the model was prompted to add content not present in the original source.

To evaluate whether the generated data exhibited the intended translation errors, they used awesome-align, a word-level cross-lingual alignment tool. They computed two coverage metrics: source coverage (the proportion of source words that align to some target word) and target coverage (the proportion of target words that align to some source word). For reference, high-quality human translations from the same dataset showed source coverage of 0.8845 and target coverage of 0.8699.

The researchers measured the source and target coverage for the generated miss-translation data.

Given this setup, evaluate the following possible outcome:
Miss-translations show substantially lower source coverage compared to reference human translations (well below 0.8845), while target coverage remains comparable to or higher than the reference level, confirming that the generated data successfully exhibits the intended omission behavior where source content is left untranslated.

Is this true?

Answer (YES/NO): NO